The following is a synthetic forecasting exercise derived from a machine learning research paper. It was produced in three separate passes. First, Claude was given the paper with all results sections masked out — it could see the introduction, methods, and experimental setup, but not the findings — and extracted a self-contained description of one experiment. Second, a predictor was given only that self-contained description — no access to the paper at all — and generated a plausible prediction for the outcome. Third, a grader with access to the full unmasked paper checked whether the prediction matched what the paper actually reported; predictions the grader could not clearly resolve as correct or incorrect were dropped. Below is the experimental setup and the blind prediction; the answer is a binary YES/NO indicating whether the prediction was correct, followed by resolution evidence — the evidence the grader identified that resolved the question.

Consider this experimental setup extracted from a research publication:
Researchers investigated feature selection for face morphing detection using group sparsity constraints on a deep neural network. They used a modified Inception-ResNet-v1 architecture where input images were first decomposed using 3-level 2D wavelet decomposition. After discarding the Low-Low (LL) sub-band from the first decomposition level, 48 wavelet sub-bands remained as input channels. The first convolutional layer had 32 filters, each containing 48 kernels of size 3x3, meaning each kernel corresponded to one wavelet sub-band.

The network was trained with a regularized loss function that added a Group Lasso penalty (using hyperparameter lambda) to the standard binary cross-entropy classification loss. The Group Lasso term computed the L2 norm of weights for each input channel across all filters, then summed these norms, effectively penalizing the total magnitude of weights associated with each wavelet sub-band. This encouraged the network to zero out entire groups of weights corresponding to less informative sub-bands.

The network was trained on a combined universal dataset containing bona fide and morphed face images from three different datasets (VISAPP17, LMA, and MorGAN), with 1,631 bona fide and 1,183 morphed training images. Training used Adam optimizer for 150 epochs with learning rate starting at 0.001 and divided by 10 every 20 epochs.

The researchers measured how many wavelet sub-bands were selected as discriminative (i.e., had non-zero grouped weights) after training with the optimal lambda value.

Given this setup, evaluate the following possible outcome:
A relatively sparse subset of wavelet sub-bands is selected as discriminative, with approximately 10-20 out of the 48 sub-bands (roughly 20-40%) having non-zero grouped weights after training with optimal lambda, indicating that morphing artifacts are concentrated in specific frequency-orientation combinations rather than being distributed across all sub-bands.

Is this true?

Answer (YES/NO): YES